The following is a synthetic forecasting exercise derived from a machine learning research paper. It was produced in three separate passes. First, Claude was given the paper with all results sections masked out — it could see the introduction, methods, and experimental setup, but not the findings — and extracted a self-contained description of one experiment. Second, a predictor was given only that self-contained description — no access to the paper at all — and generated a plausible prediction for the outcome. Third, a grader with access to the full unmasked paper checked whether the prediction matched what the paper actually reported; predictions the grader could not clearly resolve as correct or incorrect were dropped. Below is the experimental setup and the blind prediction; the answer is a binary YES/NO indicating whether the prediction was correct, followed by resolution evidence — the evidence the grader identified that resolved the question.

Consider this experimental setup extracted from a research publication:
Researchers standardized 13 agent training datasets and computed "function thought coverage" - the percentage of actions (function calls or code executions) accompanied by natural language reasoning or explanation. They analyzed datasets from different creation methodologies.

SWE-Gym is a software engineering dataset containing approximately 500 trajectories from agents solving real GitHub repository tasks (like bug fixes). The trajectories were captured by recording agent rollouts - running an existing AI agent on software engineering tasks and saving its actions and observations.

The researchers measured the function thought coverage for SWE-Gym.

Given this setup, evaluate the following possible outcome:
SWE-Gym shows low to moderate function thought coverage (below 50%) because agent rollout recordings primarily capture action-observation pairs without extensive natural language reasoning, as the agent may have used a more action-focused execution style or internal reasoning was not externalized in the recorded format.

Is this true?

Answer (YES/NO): YES